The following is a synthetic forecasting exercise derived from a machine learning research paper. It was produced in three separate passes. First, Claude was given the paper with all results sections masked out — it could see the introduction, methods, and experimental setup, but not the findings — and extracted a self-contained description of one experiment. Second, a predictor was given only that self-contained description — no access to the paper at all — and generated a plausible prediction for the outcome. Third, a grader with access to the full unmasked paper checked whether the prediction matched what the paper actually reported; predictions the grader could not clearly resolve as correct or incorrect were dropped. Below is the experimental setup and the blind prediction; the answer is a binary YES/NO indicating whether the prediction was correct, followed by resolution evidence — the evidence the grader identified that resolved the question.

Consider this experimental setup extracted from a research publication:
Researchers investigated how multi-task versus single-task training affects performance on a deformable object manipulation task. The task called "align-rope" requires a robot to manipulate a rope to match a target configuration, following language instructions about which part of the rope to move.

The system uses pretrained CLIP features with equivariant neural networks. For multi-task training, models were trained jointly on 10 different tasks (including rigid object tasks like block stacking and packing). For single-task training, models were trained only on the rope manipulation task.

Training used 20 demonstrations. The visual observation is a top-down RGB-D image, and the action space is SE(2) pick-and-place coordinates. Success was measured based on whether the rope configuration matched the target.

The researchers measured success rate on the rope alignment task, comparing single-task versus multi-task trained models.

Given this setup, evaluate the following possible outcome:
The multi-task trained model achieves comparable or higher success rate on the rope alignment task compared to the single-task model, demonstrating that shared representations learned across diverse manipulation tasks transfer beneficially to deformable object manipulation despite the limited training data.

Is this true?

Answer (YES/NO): YES